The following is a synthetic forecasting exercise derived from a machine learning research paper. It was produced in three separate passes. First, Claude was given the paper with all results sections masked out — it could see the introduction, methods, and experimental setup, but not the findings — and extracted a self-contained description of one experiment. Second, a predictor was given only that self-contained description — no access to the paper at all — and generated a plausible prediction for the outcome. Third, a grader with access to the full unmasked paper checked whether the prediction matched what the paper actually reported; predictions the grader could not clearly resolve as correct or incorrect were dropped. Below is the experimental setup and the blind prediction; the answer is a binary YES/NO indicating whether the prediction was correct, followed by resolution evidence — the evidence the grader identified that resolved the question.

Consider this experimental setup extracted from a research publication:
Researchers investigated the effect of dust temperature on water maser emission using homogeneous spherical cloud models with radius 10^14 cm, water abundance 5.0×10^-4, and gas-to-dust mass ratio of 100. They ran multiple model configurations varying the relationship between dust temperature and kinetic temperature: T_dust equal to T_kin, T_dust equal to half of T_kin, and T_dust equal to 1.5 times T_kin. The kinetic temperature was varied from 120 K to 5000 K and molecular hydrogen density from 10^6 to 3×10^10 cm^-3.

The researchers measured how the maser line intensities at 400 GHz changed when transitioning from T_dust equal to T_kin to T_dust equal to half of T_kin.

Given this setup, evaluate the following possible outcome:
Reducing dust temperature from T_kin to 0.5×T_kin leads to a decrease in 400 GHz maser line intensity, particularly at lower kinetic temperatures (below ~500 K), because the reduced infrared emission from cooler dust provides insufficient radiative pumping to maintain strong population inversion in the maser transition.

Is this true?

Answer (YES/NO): NO